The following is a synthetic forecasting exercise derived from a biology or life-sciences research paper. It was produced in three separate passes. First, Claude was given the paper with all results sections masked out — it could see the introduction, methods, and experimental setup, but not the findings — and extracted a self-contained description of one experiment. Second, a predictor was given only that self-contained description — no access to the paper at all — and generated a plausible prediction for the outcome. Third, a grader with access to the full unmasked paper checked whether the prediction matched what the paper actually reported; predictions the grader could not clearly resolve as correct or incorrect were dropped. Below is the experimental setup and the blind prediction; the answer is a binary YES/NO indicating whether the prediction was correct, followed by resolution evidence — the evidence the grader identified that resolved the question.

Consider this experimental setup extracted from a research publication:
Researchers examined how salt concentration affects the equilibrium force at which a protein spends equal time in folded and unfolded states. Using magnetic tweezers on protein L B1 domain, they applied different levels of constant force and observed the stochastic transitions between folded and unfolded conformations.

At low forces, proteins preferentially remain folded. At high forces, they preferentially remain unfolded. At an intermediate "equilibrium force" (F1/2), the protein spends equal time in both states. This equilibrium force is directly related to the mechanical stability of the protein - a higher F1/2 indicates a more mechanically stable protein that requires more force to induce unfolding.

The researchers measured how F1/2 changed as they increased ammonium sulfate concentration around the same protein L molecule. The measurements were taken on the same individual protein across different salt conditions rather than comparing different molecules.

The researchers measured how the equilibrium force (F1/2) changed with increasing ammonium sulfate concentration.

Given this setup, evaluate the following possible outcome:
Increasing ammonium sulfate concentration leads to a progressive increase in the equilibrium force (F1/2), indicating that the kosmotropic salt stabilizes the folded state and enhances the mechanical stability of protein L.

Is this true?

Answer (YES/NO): YES